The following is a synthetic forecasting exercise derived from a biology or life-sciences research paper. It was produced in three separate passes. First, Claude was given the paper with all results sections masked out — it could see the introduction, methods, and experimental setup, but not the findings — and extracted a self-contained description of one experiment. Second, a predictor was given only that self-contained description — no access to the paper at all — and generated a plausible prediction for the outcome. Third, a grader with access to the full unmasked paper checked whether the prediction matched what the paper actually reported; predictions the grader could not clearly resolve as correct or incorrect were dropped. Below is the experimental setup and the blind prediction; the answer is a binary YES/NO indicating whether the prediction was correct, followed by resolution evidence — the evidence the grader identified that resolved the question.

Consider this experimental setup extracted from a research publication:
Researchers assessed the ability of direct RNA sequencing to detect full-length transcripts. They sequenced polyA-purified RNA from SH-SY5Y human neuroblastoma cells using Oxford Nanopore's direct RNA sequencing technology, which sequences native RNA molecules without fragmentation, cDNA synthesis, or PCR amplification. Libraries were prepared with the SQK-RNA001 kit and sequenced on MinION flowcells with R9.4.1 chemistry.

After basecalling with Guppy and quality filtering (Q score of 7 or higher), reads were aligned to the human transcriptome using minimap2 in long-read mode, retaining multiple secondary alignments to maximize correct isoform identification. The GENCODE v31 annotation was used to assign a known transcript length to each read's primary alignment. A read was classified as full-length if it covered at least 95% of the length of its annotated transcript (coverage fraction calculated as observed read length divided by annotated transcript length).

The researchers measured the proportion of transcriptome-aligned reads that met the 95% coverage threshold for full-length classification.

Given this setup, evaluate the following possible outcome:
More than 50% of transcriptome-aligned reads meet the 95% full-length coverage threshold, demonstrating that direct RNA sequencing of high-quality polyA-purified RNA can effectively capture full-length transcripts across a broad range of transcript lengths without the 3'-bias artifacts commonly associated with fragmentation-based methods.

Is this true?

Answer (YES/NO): NO